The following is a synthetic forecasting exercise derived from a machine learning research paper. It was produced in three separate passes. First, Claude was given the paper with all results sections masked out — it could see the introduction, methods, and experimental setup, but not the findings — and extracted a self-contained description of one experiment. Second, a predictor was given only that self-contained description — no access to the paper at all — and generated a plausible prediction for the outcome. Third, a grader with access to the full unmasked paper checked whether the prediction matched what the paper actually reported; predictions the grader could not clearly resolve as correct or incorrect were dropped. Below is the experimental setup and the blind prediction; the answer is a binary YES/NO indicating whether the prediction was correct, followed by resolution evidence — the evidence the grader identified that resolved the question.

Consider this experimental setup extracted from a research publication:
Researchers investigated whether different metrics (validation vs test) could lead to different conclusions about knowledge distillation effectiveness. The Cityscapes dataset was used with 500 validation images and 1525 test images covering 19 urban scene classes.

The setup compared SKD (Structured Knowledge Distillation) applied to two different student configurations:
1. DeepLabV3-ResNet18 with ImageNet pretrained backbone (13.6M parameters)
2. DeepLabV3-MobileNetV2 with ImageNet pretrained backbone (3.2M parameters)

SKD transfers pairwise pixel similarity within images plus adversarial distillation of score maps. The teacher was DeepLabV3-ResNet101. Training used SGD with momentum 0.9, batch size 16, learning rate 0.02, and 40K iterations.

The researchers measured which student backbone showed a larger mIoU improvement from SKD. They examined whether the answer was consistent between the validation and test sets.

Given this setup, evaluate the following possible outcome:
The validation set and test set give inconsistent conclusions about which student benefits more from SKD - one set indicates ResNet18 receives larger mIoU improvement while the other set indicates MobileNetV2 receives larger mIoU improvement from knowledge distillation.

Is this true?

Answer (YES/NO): YES